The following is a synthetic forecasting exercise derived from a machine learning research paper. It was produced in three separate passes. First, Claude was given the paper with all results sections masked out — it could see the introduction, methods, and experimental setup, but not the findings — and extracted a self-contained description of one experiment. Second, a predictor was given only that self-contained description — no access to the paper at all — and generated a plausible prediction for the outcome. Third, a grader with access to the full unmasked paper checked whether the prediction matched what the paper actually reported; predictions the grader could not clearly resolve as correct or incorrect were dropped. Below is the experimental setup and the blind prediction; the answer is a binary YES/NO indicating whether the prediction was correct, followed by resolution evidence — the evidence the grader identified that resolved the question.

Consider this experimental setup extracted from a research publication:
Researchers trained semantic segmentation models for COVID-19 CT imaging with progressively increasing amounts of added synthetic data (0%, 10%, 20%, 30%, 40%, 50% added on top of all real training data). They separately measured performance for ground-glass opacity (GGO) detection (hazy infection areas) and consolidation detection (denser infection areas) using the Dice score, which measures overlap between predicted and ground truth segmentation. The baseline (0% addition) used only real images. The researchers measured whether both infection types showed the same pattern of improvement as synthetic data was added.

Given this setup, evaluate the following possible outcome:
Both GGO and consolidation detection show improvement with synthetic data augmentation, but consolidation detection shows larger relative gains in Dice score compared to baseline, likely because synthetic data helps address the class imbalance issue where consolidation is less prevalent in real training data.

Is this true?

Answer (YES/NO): NO